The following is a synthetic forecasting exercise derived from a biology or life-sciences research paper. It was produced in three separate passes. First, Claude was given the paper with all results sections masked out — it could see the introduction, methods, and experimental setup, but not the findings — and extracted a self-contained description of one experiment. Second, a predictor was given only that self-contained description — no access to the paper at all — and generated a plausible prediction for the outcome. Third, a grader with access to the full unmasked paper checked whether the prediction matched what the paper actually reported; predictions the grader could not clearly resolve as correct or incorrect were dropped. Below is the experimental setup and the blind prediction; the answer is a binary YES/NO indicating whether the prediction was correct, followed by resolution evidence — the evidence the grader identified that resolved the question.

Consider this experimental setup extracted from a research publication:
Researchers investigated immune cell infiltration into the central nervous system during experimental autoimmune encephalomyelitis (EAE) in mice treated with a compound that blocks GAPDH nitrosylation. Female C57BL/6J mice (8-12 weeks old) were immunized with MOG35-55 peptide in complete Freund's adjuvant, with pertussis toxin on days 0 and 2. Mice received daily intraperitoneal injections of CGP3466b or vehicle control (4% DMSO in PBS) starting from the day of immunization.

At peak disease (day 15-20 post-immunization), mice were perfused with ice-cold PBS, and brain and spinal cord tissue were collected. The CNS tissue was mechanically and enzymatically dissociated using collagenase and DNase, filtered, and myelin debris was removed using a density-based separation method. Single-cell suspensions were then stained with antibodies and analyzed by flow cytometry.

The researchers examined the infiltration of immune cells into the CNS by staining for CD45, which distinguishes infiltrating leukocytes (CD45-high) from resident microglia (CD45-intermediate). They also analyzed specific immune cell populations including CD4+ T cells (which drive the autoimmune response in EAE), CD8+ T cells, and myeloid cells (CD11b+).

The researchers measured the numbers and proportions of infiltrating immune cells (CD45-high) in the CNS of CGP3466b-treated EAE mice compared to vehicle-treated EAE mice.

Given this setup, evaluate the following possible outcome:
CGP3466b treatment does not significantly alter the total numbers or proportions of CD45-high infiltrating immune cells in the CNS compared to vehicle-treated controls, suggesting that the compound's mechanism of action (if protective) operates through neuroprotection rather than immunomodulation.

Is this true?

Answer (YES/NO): YES